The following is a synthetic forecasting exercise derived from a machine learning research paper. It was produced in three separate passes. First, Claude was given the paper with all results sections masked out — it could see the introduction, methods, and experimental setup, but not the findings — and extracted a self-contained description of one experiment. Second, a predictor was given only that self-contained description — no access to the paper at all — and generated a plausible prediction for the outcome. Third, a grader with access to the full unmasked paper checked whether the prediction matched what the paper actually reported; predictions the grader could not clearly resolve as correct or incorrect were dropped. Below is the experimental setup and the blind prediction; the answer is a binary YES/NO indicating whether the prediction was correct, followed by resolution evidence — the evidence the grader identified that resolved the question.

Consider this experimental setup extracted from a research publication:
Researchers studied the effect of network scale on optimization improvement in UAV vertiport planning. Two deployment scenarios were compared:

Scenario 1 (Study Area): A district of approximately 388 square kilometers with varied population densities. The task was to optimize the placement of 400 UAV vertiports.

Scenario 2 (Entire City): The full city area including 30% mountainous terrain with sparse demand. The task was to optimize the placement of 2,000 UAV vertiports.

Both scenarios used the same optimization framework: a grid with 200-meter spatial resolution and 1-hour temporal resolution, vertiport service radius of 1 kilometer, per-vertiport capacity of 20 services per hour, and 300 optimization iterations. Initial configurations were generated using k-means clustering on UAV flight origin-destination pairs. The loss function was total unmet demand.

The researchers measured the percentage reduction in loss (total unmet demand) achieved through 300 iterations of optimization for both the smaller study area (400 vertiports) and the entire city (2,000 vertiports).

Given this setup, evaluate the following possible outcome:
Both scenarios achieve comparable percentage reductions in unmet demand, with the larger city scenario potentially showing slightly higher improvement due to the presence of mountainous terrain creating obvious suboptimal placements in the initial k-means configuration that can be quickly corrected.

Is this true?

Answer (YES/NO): NO